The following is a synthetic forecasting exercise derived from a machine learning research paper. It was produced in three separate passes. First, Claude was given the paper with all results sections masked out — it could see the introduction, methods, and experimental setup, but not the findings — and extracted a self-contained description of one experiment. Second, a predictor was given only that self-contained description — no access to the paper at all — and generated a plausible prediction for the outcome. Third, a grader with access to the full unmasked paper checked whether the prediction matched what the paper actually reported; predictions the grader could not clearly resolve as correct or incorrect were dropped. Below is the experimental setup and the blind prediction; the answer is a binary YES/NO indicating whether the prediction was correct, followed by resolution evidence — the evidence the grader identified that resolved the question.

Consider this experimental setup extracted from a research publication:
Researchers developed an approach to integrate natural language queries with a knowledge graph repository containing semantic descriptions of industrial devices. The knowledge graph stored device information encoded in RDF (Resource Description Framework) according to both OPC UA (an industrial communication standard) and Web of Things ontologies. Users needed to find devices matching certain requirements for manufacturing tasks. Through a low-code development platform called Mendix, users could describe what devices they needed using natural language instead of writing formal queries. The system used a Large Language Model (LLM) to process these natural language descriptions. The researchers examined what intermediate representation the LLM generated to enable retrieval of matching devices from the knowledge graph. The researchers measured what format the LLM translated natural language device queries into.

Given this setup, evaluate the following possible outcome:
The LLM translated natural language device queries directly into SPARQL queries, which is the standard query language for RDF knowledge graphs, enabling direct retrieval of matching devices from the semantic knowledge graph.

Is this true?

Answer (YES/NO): YES